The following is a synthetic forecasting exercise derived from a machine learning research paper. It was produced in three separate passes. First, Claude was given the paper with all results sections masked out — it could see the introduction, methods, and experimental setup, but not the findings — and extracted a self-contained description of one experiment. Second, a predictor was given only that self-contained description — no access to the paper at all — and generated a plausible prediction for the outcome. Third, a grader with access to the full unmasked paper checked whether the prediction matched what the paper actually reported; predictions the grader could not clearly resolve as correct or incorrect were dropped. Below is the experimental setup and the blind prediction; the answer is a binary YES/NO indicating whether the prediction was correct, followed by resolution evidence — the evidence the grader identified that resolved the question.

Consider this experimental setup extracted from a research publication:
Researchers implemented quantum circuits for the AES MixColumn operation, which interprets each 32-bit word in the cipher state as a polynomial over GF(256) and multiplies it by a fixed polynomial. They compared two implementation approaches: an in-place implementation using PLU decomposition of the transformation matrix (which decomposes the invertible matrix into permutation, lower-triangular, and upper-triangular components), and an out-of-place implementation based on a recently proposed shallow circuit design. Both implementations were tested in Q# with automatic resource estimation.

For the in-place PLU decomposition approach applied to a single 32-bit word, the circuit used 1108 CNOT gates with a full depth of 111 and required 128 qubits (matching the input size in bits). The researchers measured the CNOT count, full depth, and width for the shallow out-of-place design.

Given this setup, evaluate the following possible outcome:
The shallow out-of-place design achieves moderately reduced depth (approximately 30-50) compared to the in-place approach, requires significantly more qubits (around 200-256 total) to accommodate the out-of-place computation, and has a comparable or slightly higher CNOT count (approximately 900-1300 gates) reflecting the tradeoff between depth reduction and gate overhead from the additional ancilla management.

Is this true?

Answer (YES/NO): NO